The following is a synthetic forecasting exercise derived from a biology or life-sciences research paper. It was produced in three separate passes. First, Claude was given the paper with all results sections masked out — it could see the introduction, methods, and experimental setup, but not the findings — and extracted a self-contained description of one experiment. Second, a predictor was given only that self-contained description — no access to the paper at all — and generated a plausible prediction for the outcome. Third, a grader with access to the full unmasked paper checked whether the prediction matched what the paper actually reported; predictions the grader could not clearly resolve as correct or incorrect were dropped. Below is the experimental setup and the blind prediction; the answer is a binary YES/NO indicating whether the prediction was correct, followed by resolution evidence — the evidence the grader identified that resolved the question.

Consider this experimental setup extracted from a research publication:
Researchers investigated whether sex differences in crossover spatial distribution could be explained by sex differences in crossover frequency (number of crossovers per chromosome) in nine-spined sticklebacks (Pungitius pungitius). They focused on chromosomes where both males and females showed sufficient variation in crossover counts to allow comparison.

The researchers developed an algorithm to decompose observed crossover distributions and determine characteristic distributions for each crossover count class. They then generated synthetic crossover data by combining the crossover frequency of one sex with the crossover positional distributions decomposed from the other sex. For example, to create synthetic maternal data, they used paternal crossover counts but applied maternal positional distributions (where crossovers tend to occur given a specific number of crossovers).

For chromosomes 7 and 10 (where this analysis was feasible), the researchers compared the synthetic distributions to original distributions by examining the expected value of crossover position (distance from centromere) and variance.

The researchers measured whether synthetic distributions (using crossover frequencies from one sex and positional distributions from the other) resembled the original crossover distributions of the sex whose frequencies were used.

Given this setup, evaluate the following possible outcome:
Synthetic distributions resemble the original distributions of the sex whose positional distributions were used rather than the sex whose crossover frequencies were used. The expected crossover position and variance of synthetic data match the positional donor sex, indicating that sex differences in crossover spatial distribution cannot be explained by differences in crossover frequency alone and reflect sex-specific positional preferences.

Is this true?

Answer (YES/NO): NO